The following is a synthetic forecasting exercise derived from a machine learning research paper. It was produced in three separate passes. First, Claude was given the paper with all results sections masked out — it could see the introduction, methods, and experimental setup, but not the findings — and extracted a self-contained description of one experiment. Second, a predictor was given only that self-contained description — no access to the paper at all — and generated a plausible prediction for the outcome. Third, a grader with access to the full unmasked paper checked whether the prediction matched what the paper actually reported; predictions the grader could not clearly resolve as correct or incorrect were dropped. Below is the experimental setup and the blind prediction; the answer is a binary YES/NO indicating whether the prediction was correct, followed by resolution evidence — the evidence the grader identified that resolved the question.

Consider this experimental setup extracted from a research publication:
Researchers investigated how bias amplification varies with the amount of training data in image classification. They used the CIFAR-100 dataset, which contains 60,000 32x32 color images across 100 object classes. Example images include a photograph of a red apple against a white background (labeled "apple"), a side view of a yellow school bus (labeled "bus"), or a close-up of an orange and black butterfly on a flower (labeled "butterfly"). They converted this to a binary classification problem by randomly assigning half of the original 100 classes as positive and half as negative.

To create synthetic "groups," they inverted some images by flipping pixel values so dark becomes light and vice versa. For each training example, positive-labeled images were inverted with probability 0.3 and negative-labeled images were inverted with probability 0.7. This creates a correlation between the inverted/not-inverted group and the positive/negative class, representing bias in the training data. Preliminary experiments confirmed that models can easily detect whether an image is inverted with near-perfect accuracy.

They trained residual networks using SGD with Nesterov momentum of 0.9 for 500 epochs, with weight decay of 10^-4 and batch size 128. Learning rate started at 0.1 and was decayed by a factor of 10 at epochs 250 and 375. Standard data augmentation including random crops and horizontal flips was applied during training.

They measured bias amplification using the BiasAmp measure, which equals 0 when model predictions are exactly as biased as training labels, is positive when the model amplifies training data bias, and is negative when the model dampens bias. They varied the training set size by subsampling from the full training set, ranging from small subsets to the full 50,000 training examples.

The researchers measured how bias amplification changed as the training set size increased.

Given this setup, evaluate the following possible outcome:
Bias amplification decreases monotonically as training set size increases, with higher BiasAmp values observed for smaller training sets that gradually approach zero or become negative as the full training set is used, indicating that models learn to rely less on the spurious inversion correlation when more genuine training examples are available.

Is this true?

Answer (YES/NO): NO